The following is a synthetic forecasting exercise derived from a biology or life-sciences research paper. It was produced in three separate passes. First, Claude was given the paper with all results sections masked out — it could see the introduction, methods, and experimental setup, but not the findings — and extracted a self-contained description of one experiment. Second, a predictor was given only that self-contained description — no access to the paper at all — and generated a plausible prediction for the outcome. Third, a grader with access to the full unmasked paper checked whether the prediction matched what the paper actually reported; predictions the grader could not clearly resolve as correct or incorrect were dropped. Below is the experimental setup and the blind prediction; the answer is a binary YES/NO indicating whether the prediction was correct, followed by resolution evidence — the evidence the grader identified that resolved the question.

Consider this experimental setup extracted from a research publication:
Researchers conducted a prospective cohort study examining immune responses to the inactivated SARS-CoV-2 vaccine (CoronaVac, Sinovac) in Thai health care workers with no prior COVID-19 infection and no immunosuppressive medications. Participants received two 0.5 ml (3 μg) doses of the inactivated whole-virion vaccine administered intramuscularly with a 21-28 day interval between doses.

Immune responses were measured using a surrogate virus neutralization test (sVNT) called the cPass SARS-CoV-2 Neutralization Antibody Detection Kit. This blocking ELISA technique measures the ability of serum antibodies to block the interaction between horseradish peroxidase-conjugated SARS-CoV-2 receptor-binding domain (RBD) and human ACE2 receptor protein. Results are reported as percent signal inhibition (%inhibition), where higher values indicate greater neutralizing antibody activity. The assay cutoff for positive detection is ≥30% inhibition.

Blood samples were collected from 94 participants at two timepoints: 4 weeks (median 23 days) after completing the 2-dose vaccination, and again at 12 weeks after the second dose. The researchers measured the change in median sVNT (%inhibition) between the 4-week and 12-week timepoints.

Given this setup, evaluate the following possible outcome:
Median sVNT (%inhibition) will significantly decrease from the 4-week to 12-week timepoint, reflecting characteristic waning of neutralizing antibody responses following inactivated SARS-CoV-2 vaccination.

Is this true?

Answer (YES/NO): YES